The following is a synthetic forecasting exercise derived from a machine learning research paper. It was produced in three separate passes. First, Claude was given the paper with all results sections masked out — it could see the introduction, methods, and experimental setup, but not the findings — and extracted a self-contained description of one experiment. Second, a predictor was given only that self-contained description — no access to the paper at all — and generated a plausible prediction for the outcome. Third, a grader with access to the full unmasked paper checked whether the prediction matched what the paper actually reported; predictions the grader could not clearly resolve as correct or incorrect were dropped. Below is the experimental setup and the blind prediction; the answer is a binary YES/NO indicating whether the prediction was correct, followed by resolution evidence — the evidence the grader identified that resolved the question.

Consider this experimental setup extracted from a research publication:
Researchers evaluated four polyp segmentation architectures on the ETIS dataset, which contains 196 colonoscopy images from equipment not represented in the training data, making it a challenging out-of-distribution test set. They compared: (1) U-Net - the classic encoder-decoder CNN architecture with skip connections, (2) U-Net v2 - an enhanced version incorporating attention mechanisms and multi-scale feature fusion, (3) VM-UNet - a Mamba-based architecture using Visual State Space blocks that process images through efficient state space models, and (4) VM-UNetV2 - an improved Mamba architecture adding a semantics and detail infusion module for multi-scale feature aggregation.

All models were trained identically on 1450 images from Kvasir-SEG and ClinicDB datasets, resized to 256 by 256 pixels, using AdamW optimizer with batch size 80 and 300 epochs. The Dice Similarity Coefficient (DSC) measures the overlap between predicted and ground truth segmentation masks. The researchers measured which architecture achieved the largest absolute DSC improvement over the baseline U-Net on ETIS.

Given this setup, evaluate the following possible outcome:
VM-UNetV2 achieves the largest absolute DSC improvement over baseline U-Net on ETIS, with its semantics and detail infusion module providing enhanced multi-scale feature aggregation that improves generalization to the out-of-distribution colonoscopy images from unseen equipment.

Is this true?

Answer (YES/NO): YES